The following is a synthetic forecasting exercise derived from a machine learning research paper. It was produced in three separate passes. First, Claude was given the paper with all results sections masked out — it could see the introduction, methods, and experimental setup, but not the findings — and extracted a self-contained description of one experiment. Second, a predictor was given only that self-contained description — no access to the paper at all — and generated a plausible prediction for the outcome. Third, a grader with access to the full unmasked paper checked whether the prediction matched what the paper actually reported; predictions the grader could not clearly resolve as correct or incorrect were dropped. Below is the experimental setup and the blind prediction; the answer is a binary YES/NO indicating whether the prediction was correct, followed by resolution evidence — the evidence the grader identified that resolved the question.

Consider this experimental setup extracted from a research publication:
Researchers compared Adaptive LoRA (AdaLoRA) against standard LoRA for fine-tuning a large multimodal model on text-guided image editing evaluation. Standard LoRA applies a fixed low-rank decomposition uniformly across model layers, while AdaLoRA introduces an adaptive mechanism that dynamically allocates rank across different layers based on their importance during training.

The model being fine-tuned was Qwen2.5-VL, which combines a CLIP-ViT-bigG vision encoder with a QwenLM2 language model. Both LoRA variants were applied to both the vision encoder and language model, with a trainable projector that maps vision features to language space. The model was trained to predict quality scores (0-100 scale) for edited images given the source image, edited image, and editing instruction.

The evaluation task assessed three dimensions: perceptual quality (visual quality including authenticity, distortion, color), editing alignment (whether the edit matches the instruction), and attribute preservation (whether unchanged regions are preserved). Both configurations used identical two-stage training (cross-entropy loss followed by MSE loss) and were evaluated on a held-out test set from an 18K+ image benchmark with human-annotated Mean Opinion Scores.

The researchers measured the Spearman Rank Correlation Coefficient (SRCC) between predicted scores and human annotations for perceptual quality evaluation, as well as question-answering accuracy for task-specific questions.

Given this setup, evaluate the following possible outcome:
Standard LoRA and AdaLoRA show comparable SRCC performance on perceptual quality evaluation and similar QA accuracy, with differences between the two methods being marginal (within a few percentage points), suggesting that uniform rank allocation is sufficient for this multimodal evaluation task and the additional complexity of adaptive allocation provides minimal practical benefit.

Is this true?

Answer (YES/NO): NO